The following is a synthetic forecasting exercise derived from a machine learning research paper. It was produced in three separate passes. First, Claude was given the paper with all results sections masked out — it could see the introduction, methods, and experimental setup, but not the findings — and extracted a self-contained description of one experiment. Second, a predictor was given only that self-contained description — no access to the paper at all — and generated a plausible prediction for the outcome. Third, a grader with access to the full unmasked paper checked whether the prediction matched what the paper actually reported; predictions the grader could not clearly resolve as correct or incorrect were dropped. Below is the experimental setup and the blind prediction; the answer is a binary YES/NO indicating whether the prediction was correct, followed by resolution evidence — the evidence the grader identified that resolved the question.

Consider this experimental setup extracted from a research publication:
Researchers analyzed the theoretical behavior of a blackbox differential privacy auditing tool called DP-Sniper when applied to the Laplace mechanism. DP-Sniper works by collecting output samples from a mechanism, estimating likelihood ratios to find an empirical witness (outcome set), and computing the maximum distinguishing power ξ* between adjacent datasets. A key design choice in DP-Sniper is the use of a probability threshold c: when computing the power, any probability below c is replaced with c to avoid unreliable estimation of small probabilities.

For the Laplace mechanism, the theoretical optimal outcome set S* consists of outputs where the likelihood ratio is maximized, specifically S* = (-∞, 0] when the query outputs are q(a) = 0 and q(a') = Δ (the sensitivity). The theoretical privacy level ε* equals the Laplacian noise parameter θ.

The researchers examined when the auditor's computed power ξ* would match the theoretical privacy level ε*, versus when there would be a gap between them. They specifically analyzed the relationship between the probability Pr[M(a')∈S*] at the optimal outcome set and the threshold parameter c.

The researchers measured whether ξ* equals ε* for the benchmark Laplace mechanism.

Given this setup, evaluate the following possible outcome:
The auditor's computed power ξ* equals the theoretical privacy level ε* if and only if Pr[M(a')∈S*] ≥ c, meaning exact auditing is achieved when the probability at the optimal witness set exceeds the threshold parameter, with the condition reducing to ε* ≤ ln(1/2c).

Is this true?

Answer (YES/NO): YES